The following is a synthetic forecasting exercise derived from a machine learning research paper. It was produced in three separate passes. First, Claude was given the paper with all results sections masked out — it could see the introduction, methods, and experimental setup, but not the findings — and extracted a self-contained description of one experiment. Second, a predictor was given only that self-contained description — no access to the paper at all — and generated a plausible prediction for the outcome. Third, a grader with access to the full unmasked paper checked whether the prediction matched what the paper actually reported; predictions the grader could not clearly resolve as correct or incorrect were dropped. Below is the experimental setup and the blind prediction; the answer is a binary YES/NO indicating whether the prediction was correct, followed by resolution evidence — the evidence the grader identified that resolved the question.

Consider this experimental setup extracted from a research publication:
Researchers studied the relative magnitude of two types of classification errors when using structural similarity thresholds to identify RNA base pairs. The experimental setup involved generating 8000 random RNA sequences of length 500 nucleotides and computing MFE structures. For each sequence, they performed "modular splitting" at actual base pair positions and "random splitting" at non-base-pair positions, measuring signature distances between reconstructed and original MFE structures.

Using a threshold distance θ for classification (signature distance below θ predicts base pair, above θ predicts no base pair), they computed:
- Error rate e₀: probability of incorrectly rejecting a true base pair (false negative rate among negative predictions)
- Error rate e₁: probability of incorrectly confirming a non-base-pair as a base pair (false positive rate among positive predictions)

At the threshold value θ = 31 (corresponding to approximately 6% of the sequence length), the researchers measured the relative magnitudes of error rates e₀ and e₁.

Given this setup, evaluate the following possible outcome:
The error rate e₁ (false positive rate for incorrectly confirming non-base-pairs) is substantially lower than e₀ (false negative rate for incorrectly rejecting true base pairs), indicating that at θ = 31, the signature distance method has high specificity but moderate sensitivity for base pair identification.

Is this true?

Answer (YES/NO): YES